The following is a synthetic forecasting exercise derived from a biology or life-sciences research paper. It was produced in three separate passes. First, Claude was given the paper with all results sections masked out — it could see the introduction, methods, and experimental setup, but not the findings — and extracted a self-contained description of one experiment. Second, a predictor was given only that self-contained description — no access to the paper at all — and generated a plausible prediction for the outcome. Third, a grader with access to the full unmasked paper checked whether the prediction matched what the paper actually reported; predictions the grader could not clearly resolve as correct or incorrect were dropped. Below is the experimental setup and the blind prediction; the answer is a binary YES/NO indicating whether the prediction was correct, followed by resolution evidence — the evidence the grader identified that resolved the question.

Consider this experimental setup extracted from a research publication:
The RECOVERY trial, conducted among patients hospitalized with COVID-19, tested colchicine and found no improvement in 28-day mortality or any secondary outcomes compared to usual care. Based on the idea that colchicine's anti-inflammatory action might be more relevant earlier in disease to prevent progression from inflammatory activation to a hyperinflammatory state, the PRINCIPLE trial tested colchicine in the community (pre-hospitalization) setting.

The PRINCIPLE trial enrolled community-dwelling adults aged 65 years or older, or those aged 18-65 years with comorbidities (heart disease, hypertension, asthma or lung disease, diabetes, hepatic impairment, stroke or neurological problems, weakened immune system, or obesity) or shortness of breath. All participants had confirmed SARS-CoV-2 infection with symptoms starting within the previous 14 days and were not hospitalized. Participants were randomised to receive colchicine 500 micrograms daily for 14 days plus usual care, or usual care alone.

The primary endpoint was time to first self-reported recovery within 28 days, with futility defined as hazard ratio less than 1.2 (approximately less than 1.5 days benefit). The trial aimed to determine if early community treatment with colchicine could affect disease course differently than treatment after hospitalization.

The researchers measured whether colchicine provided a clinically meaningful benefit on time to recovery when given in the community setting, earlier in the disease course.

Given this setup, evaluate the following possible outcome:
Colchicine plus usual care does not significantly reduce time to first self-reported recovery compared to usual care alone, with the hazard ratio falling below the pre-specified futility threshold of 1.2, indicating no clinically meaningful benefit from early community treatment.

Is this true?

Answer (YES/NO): YES